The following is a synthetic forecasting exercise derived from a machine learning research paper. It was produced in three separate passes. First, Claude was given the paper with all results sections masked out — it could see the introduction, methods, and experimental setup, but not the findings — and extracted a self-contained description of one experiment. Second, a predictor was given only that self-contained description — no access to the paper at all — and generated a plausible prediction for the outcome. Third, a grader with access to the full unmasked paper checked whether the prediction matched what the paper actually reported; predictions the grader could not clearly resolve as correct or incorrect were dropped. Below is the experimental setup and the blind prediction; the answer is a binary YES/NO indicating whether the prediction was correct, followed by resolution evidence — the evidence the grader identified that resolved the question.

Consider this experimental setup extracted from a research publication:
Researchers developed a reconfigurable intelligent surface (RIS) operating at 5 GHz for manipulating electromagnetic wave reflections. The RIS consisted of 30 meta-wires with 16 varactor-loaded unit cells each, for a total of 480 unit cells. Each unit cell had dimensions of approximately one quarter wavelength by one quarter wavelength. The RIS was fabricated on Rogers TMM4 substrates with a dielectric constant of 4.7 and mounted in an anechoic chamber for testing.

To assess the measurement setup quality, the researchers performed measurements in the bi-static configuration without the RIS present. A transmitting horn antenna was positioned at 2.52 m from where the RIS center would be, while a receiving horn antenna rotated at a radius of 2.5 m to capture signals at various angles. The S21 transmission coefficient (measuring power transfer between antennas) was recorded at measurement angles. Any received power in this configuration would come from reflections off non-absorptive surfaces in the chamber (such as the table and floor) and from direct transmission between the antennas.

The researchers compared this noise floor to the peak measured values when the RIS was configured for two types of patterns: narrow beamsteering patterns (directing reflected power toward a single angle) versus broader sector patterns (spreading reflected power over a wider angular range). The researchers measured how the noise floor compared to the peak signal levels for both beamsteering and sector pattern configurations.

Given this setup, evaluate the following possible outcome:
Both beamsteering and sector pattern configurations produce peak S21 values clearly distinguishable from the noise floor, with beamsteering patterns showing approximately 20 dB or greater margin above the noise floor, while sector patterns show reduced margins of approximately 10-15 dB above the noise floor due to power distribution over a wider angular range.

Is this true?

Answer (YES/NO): NO